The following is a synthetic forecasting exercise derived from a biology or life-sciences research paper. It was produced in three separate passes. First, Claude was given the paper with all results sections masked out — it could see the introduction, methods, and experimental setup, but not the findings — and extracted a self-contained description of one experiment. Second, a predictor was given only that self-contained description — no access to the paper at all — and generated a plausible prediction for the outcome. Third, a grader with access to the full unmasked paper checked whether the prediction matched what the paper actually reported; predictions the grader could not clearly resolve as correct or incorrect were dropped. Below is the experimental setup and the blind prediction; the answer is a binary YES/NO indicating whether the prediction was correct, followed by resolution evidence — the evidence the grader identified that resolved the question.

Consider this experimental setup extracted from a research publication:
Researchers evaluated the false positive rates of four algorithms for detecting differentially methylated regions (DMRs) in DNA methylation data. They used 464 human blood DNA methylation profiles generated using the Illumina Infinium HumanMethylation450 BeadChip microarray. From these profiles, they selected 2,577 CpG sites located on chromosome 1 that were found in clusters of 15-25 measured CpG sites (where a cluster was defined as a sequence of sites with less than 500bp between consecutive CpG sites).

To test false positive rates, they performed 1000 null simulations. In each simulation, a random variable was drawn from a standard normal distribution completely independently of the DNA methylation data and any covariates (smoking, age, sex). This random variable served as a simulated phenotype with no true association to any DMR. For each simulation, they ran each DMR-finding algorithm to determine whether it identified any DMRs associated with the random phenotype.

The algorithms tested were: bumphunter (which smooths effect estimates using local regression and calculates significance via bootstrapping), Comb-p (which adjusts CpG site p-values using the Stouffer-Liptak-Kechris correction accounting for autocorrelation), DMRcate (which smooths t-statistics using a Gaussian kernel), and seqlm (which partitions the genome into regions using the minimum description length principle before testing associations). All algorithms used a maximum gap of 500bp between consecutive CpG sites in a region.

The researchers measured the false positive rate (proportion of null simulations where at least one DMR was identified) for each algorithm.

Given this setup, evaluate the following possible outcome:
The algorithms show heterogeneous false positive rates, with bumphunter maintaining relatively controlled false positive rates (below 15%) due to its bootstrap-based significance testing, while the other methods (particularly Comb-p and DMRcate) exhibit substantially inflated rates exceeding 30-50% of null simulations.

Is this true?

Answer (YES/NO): NO